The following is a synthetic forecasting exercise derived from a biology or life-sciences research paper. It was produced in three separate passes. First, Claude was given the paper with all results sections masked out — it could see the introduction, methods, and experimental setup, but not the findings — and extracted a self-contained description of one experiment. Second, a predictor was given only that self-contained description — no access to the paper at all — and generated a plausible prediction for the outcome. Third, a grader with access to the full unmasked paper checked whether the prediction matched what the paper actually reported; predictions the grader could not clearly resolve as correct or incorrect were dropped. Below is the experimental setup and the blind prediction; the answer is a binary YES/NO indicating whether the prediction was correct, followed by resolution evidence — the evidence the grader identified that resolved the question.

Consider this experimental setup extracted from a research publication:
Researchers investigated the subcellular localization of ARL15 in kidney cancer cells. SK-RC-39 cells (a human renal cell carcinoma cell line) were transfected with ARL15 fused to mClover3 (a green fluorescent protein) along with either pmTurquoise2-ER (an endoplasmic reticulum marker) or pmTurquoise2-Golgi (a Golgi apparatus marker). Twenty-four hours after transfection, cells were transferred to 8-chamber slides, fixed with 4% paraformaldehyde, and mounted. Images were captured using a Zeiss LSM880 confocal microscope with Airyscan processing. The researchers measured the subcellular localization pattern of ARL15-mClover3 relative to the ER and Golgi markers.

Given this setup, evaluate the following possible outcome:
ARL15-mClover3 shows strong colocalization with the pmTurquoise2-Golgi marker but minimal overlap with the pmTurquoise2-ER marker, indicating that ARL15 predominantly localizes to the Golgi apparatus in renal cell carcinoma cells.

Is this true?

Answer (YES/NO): NO